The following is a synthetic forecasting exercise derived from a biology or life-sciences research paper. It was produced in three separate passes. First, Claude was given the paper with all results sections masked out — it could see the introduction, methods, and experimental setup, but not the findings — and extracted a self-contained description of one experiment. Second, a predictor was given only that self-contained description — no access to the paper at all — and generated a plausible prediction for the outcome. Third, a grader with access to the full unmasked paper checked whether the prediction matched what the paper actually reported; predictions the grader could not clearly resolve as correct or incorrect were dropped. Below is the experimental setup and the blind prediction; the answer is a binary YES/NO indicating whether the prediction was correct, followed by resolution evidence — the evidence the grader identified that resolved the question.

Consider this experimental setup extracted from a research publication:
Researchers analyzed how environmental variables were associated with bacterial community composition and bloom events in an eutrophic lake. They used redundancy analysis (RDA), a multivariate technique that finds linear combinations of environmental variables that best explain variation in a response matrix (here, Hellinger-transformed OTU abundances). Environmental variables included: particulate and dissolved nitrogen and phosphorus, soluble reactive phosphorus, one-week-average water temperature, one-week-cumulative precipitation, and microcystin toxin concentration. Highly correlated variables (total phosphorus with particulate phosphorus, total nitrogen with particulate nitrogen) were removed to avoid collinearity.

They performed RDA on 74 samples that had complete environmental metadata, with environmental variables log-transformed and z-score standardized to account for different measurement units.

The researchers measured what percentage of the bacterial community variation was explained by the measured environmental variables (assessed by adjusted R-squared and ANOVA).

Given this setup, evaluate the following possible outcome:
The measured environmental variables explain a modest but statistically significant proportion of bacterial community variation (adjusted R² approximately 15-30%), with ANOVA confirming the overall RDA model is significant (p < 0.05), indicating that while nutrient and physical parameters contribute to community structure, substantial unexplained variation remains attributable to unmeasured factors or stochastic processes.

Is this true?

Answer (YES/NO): YES